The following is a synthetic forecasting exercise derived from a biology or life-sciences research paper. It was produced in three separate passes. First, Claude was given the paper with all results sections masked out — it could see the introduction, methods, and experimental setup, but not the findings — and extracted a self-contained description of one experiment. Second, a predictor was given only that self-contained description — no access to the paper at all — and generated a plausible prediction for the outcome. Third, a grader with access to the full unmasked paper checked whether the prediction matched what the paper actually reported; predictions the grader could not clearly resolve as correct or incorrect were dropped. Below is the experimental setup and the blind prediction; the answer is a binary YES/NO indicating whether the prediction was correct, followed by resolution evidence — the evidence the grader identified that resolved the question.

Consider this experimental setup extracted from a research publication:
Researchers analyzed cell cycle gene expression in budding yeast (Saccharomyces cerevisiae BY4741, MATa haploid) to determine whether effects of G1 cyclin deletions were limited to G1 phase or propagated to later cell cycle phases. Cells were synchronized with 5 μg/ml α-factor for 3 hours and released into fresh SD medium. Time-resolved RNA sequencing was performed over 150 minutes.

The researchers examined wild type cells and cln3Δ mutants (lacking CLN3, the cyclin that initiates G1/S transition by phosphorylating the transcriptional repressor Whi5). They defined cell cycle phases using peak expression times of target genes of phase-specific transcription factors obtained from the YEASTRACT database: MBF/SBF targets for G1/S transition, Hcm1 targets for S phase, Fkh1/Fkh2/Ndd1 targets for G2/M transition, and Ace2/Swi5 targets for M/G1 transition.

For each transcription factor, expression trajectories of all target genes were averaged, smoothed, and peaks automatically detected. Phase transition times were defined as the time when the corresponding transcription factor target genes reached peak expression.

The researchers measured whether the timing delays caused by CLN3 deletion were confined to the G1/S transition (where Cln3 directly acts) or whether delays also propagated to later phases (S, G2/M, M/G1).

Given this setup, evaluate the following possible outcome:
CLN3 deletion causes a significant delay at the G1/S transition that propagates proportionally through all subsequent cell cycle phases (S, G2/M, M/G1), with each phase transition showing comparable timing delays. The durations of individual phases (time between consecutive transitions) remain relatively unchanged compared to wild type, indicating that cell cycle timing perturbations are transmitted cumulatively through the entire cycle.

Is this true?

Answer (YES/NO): YES